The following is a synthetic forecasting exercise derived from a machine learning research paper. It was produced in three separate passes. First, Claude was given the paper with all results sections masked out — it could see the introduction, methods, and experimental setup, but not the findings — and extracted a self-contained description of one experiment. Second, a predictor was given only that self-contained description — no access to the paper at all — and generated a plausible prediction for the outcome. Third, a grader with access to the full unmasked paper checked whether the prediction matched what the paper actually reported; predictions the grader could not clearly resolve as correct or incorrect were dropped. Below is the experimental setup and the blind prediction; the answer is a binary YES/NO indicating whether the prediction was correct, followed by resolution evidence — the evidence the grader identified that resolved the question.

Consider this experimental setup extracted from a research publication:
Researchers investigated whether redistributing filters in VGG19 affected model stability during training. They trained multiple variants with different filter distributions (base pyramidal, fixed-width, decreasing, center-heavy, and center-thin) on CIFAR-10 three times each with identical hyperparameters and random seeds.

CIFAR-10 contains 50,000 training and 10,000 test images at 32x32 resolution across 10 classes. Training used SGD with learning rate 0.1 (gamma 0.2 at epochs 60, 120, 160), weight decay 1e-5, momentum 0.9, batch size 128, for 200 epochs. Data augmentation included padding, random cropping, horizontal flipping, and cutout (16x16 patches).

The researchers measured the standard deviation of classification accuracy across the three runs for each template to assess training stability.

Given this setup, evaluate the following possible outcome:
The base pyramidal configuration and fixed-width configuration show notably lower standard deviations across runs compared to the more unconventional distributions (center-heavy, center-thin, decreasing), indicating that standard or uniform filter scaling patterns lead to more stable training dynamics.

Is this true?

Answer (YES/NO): NO